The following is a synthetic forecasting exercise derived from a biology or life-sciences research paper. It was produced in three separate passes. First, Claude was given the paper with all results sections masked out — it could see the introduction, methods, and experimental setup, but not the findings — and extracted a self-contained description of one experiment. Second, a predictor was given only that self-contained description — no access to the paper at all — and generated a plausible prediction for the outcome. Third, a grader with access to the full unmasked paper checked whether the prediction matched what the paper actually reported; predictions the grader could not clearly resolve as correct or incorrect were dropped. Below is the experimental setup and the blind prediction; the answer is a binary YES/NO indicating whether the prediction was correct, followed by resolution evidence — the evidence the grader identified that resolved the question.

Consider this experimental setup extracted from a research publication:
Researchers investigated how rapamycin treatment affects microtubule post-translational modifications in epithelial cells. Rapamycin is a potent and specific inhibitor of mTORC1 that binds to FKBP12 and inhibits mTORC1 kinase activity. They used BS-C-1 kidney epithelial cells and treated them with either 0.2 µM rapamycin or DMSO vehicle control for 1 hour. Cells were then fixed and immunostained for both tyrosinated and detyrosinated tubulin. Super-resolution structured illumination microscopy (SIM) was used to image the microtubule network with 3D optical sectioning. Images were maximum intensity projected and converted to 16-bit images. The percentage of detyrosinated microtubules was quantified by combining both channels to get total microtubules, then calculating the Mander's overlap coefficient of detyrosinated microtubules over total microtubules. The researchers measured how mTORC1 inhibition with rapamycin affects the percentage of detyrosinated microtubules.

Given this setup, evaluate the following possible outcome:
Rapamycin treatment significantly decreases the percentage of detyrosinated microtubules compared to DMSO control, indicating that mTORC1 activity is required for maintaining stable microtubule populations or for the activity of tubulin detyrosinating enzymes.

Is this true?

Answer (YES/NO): NO